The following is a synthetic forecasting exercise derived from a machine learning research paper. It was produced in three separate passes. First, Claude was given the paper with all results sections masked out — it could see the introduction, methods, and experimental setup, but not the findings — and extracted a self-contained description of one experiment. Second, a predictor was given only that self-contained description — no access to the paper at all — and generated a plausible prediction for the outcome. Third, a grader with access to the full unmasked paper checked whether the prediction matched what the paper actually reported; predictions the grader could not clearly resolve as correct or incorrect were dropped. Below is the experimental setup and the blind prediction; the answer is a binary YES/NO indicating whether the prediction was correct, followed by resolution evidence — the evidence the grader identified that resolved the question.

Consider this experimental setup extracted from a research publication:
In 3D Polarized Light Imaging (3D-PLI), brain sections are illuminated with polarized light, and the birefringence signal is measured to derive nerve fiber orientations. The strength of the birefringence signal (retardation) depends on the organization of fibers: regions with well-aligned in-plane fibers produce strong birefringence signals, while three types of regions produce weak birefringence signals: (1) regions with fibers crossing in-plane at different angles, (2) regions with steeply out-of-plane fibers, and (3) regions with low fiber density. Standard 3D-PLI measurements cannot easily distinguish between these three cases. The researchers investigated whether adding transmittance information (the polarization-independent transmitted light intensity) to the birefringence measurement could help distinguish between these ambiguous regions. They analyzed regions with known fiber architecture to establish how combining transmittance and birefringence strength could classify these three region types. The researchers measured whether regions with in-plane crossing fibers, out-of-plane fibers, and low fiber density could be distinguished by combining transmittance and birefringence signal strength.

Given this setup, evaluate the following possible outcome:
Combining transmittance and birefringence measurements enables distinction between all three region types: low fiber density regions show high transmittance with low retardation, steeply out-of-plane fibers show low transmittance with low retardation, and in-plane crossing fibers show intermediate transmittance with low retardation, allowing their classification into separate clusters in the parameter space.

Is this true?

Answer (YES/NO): YES